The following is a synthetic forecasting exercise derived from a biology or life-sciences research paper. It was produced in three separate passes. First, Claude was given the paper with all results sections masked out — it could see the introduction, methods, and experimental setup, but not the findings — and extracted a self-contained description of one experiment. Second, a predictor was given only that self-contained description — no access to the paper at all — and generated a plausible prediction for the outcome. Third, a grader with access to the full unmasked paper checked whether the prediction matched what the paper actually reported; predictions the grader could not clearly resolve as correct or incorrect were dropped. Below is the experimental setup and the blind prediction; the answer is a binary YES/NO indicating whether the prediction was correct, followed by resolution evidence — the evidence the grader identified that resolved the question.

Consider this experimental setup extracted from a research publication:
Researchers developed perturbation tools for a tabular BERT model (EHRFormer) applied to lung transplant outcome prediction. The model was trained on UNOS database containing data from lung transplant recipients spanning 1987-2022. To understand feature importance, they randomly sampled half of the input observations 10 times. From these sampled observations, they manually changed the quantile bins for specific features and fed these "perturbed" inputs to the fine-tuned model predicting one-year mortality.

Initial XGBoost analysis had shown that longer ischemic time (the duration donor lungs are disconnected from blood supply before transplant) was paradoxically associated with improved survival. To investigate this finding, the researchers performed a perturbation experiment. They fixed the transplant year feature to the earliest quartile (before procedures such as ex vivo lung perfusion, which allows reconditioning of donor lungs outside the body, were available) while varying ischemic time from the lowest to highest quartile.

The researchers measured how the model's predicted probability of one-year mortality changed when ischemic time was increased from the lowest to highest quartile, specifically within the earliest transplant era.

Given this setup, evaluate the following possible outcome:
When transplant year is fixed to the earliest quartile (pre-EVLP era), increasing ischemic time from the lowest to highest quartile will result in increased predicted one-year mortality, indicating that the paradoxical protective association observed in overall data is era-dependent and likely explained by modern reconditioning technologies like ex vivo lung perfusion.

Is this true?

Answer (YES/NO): YES